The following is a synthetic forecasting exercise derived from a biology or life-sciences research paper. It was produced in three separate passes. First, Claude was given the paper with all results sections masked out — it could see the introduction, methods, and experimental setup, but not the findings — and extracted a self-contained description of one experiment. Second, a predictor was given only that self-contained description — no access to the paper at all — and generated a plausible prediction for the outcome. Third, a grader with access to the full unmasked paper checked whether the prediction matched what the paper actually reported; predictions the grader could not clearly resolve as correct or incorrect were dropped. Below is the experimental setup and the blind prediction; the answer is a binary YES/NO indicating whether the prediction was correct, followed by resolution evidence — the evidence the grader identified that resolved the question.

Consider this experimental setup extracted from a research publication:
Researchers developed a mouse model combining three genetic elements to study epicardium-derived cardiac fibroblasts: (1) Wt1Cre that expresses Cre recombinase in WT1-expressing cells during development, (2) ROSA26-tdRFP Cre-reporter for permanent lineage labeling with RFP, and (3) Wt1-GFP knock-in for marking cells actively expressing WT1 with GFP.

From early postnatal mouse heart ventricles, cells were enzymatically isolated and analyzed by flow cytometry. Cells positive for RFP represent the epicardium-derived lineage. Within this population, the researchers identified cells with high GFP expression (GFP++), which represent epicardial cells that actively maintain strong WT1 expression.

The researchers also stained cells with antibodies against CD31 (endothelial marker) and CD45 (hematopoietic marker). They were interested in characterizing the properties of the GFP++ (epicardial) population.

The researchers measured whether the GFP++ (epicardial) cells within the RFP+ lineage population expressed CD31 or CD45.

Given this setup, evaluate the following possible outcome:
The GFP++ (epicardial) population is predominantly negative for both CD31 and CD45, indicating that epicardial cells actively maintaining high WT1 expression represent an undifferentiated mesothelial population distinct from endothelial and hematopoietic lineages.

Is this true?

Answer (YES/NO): NO